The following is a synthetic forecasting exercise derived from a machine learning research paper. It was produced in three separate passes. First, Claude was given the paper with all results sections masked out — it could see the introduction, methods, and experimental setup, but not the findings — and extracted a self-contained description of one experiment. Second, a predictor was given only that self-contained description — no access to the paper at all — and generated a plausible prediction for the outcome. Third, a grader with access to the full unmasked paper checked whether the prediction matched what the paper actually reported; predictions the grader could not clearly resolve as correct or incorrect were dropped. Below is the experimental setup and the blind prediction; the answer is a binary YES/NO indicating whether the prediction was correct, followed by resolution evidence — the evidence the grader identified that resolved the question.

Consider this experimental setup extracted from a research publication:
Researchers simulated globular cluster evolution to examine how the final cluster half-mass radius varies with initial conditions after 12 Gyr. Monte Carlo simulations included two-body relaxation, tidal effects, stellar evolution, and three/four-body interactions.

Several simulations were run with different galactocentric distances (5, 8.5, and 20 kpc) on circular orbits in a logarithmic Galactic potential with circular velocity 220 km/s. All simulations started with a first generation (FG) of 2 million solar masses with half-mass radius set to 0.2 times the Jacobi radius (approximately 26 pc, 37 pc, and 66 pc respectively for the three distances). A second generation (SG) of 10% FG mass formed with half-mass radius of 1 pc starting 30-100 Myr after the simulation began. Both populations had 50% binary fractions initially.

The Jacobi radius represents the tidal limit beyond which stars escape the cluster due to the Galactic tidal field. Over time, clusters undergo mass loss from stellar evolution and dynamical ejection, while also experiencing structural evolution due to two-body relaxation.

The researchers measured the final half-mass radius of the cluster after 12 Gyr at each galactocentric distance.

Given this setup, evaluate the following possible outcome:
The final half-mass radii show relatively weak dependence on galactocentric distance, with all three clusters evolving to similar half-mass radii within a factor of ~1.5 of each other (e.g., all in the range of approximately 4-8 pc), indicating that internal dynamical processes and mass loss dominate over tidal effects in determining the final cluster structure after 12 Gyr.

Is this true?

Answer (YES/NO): NO